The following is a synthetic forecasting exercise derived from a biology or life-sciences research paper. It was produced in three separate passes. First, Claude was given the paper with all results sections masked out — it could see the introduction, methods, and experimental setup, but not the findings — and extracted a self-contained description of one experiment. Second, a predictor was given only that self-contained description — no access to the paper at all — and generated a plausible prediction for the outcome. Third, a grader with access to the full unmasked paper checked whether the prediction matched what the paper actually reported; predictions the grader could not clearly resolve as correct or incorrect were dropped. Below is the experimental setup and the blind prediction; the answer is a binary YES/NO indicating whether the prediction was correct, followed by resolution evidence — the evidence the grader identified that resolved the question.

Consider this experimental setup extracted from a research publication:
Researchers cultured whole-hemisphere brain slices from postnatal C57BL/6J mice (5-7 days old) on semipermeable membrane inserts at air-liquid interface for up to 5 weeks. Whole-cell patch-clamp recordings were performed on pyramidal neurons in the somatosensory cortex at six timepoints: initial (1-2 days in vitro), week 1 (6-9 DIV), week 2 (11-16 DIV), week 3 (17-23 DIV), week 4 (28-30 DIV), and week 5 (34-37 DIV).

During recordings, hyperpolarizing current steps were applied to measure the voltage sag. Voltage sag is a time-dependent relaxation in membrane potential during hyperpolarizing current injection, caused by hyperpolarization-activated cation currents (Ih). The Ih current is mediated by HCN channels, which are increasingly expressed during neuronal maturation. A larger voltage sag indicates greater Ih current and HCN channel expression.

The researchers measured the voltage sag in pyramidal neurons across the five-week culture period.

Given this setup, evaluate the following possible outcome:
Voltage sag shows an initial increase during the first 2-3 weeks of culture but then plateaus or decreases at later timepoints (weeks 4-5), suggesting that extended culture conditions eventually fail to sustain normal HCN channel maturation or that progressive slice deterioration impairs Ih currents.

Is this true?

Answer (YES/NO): NO